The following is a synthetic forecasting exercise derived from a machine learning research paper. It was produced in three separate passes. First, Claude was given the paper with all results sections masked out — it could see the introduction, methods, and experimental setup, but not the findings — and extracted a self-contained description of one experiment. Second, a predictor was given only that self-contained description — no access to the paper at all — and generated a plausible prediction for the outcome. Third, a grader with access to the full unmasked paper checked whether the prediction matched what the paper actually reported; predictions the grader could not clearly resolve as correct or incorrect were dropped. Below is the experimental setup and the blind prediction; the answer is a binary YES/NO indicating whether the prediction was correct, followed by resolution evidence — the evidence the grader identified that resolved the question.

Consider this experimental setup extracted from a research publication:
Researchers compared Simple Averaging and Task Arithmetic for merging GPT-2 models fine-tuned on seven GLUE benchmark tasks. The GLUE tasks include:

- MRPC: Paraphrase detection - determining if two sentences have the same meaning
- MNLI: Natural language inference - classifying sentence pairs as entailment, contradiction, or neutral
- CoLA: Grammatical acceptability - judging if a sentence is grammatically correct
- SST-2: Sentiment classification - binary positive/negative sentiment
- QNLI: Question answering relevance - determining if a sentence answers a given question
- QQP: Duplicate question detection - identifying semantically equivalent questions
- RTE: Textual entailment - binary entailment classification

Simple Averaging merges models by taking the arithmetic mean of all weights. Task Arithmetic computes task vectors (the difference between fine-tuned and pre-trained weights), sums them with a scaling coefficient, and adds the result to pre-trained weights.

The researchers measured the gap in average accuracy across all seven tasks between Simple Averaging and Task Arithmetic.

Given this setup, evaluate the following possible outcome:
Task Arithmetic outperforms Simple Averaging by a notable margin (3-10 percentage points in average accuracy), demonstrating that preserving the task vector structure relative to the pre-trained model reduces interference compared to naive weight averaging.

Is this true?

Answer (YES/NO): NO